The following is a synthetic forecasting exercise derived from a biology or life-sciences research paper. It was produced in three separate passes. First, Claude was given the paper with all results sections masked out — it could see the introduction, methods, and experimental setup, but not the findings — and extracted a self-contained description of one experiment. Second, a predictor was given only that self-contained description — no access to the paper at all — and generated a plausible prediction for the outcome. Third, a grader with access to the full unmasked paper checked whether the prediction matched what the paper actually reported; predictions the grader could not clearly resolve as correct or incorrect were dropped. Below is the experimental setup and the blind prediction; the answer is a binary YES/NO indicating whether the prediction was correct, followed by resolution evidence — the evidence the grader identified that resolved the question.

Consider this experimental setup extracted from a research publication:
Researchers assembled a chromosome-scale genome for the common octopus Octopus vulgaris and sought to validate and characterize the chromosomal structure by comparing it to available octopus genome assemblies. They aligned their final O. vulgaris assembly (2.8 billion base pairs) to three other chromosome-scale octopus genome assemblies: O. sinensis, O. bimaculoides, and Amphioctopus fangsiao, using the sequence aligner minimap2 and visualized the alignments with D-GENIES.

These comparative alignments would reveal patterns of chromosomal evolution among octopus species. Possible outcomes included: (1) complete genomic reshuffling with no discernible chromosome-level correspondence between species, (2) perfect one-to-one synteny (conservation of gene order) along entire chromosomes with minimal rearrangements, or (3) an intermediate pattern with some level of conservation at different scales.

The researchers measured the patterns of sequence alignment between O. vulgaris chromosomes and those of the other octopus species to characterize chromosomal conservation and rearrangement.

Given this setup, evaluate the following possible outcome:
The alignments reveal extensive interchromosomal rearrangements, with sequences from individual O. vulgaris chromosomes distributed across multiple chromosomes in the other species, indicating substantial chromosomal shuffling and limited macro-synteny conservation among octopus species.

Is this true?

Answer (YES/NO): NO